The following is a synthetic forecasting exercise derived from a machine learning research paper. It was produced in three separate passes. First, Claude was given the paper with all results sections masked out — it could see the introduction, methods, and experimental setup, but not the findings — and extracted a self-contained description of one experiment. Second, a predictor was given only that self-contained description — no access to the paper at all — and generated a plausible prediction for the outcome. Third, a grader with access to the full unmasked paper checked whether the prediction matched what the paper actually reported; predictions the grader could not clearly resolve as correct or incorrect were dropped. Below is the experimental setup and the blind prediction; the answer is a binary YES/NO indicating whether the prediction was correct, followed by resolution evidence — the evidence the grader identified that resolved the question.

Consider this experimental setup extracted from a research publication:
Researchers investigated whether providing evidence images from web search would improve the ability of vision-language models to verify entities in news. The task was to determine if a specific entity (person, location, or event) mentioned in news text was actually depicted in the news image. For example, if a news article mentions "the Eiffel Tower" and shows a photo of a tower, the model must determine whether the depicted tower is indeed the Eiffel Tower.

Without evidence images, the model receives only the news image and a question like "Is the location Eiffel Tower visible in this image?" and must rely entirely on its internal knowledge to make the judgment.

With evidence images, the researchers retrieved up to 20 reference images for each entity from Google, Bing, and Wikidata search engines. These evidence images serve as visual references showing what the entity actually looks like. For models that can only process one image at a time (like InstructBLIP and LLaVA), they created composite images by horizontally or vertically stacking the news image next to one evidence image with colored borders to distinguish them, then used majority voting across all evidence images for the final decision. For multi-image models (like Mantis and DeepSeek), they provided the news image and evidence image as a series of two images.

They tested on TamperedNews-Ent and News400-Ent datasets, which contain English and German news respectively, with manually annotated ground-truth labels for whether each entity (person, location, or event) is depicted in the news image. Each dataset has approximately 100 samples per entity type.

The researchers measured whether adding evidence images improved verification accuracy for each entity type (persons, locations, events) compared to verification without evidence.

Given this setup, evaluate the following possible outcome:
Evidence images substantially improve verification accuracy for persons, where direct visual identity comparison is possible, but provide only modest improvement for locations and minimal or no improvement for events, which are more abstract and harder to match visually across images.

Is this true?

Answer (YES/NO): NO